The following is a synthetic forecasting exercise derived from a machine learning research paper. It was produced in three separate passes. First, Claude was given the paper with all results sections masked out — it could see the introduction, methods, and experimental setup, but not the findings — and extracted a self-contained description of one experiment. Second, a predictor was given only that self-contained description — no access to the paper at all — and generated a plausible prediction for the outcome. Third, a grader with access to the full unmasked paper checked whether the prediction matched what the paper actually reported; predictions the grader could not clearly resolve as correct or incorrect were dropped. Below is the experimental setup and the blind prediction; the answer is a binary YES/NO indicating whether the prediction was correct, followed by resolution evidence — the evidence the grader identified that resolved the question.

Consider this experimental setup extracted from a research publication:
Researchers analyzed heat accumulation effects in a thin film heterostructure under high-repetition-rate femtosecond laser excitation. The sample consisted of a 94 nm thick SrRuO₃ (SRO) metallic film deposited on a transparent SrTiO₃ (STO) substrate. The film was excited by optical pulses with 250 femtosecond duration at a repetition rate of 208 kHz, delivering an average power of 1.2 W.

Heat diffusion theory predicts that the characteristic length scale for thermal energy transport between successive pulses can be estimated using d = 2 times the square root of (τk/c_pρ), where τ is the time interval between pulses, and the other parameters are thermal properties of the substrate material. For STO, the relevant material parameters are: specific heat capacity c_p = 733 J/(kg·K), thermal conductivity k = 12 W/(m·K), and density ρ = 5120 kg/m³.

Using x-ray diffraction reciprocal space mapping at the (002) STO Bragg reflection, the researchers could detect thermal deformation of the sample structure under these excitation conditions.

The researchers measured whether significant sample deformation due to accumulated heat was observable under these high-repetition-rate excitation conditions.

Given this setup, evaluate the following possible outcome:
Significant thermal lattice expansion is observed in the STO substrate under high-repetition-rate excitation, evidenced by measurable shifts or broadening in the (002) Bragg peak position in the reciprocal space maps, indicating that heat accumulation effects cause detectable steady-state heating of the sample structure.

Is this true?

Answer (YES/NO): YES